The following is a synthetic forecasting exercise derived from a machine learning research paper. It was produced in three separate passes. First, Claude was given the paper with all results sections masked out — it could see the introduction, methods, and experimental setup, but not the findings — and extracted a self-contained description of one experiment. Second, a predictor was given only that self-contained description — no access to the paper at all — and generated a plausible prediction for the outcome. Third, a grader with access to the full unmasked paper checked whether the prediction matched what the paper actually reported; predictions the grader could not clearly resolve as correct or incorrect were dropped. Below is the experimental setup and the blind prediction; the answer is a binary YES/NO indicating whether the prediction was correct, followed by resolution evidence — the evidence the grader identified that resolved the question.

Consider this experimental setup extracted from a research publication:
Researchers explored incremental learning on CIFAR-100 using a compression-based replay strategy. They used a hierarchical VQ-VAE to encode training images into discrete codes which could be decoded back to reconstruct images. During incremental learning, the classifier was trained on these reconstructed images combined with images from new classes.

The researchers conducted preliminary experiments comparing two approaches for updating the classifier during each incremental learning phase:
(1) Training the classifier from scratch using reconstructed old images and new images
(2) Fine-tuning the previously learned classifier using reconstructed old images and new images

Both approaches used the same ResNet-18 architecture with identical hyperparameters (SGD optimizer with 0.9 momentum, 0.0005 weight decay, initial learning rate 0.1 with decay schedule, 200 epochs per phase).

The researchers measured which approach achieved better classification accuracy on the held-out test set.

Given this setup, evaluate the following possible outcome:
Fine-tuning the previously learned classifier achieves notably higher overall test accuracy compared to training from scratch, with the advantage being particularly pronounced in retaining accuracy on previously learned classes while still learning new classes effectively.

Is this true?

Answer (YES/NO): NO